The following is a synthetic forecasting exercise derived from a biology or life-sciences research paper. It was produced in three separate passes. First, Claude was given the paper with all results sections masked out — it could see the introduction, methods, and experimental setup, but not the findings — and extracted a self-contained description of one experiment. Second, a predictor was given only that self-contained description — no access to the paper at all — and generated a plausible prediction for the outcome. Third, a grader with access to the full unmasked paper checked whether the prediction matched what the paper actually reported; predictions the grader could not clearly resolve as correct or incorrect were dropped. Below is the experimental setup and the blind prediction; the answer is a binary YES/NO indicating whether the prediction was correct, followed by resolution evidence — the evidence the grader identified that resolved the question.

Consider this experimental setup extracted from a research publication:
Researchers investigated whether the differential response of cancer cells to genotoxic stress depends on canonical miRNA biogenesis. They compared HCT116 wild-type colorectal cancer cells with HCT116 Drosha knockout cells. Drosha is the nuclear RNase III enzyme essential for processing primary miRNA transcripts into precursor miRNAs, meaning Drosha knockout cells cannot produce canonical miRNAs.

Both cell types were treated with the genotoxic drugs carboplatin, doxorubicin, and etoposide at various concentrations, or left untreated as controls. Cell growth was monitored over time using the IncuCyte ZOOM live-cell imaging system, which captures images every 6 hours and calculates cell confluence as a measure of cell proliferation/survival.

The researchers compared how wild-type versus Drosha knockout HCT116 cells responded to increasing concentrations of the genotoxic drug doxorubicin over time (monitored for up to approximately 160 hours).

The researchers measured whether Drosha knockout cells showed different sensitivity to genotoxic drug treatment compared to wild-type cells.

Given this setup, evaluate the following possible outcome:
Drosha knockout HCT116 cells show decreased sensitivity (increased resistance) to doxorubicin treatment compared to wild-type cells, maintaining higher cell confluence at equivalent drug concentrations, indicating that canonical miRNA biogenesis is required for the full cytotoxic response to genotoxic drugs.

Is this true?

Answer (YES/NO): NO